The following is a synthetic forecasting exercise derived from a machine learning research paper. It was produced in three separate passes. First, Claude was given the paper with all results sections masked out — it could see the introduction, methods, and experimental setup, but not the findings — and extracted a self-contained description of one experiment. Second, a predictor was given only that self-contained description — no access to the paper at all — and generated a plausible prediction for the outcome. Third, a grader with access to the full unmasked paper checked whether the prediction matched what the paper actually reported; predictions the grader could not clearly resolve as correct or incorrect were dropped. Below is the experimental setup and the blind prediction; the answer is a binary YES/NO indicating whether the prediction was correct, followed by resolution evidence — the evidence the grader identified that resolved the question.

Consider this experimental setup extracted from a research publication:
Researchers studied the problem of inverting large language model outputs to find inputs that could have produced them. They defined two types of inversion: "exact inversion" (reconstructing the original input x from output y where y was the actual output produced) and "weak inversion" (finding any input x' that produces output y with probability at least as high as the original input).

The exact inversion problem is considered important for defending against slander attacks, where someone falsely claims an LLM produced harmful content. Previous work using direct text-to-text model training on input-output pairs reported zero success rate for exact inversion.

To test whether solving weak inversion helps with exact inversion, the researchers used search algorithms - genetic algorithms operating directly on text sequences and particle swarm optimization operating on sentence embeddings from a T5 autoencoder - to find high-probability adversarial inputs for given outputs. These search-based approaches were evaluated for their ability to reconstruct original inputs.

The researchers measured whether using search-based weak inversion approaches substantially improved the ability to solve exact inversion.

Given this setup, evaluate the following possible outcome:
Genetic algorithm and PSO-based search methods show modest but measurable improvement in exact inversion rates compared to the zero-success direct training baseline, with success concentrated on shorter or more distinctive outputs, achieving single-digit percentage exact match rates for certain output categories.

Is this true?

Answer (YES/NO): NO